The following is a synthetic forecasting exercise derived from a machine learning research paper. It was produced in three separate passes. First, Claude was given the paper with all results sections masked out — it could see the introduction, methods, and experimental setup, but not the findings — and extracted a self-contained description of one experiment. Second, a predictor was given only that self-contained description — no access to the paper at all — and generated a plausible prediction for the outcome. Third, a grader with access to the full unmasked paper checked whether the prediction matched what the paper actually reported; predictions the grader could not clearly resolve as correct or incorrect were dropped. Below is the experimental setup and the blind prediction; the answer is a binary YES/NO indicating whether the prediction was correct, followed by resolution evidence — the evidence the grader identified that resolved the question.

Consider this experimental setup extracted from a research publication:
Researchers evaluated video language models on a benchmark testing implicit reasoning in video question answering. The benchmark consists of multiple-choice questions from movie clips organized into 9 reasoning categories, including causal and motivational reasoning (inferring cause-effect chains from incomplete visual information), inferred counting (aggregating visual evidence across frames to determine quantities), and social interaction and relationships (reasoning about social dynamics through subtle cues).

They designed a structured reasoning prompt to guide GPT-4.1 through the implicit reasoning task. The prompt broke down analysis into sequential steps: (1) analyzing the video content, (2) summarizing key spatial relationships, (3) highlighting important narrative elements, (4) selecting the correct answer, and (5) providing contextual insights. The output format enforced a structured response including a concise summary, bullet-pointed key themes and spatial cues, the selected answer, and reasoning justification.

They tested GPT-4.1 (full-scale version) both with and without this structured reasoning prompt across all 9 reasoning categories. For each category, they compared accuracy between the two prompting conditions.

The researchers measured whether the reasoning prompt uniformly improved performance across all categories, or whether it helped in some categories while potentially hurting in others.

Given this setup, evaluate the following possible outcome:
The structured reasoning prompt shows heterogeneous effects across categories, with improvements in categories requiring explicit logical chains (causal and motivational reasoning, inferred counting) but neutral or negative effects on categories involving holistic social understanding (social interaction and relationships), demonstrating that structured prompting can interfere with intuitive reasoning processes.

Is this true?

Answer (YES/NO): NO